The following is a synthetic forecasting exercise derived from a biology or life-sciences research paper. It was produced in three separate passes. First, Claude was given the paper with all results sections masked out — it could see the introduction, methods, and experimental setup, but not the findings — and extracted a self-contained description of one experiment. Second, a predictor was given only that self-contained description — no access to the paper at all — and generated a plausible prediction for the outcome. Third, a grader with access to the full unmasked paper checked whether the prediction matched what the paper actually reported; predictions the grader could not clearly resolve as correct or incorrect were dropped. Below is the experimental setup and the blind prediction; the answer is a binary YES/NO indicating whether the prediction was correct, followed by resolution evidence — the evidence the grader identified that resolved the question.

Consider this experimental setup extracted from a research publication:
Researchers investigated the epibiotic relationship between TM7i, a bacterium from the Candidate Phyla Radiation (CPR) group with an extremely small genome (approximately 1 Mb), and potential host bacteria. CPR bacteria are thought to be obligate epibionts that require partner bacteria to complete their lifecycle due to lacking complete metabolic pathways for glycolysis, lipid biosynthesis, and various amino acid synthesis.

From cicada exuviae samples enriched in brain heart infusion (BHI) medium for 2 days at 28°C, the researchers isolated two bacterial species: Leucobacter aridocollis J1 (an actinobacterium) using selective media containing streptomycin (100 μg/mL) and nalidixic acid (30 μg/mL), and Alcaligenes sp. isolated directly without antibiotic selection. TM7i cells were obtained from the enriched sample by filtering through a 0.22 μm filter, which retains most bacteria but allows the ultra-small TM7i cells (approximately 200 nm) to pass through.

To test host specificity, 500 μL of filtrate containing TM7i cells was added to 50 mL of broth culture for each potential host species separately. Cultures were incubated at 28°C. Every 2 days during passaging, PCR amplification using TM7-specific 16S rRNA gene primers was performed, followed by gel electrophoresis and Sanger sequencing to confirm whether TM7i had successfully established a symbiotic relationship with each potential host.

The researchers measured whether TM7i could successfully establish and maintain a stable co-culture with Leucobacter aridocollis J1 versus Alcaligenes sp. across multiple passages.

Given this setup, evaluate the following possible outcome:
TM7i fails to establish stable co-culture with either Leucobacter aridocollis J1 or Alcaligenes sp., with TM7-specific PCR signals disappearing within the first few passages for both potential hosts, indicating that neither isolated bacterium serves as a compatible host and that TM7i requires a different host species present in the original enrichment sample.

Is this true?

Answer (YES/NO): NO